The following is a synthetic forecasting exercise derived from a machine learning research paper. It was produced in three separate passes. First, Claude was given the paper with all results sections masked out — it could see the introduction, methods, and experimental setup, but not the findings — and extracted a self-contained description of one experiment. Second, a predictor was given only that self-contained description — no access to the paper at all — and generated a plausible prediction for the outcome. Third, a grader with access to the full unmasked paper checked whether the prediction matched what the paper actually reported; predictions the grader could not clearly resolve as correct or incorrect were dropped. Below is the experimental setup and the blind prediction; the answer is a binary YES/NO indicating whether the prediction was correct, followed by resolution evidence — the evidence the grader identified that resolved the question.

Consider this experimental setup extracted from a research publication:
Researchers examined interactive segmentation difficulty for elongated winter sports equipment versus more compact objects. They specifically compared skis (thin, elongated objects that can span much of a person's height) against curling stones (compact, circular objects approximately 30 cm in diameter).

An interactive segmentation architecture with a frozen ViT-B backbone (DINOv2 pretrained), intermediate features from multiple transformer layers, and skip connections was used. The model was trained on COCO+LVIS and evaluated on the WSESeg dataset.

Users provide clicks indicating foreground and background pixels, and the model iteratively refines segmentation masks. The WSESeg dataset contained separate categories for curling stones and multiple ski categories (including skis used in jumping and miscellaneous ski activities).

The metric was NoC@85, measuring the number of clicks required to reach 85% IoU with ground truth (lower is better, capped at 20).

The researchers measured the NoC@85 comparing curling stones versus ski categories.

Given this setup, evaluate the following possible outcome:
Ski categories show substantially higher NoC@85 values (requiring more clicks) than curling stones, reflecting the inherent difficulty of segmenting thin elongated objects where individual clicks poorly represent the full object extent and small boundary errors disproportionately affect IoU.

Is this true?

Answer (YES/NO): YES